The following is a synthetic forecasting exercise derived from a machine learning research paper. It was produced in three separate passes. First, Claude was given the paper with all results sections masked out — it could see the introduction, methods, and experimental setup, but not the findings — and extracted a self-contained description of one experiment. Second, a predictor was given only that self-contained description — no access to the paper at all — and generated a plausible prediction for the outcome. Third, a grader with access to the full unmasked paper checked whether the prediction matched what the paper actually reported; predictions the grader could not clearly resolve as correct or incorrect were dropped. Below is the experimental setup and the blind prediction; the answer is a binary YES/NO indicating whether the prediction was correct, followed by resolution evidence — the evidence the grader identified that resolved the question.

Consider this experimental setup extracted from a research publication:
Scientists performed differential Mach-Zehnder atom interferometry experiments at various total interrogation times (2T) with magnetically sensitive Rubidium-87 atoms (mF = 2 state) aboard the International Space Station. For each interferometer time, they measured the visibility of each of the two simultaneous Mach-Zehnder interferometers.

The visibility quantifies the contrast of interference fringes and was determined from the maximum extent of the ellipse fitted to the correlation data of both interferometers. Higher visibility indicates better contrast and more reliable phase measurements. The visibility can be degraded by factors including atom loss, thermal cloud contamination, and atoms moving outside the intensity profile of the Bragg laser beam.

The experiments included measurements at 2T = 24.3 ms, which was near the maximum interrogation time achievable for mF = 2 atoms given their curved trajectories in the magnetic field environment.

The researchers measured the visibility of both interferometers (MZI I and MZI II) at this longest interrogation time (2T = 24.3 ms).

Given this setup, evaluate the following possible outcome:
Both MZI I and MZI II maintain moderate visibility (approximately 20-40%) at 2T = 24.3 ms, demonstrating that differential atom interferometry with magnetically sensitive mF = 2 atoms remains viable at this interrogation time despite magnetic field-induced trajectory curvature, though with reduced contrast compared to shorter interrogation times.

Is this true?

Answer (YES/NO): NO